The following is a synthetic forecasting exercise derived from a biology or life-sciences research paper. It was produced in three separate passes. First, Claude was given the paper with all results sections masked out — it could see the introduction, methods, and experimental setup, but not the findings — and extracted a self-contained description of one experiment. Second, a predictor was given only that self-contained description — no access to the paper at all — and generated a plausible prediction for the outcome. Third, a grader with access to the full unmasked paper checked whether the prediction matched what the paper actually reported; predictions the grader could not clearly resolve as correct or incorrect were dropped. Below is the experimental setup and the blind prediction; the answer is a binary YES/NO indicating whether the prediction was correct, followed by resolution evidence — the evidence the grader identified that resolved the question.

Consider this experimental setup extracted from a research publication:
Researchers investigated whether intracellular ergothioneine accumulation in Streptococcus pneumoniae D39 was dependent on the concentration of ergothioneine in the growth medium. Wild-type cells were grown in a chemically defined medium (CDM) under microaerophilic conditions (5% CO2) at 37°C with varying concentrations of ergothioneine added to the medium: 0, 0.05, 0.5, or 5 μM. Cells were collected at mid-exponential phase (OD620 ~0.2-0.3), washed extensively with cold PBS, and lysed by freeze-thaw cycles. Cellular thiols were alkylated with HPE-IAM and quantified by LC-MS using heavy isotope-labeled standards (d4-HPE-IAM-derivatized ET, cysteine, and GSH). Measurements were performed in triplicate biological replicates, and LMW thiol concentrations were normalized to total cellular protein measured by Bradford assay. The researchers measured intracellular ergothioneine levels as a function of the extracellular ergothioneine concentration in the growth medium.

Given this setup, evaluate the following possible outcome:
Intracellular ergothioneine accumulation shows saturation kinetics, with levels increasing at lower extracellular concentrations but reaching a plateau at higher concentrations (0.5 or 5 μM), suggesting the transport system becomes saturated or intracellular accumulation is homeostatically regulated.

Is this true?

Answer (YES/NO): NO